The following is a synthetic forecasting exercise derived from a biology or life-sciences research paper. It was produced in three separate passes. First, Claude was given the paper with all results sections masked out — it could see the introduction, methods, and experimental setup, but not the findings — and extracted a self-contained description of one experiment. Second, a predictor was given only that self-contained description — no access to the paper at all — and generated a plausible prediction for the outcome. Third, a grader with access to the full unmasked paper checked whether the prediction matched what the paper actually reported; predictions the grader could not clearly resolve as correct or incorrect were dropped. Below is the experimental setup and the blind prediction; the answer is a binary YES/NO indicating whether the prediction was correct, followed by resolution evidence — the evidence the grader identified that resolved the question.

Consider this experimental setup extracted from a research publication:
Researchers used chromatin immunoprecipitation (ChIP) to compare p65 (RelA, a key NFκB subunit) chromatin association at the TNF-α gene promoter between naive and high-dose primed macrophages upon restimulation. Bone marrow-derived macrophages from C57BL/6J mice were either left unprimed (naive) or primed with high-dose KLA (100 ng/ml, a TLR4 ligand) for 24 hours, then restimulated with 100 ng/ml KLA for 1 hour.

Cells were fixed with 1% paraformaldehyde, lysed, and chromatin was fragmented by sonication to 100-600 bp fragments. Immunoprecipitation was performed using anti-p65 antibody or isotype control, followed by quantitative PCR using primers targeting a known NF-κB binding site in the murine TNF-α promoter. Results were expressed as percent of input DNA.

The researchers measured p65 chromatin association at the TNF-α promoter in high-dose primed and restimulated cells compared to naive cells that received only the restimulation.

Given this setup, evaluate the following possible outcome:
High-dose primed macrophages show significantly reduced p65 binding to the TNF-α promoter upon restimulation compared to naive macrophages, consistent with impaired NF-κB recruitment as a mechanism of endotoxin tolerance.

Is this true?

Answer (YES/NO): YES